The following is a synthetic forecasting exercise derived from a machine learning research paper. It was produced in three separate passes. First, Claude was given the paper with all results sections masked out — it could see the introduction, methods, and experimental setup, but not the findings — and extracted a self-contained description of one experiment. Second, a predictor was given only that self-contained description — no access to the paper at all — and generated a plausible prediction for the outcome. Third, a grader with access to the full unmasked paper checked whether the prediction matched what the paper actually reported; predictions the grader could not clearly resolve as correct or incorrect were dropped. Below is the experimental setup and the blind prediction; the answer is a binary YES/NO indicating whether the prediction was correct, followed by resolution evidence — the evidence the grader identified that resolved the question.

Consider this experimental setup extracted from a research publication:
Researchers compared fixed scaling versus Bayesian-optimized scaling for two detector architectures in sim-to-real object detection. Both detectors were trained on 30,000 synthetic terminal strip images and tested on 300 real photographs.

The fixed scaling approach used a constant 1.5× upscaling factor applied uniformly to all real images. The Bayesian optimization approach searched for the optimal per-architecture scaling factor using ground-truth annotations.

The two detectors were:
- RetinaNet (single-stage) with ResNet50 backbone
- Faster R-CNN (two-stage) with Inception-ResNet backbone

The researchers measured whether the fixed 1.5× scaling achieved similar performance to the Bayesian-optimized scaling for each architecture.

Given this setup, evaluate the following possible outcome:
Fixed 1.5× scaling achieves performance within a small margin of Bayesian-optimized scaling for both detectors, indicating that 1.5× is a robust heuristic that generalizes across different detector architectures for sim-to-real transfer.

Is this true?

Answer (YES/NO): NO